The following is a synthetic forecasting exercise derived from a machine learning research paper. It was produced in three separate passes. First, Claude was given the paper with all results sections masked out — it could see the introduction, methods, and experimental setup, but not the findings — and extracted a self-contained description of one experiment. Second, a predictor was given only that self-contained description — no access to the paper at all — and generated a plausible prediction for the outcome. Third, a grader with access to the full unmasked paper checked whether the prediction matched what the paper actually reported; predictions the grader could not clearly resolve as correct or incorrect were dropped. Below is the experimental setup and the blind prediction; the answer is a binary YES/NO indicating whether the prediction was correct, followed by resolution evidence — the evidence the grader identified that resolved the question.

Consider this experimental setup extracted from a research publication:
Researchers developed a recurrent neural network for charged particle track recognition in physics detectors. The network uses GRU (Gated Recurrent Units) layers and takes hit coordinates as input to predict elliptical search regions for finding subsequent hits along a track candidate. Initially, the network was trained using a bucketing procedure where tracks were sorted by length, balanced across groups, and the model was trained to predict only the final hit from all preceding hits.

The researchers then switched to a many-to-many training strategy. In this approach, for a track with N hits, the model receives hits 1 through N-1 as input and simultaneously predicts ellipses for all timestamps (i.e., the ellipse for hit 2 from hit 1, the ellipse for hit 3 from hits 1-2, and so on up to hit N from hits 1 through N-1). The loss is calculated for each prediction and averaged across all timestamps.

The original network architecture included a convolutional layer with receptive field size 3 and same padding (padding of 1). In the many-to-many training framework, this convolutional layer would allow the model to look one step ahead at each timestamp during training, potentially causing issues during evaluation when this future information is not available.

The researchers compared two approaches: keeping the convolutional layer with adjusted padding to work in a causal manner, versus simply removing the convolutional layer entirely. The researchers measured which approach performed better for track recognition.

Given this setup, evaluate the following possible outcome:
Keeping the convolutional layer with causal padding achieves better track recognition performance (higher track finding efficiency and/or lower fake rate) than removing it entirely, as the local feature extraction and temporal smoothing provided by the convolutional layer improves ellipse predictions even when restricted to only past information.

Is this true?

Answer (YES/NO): NO